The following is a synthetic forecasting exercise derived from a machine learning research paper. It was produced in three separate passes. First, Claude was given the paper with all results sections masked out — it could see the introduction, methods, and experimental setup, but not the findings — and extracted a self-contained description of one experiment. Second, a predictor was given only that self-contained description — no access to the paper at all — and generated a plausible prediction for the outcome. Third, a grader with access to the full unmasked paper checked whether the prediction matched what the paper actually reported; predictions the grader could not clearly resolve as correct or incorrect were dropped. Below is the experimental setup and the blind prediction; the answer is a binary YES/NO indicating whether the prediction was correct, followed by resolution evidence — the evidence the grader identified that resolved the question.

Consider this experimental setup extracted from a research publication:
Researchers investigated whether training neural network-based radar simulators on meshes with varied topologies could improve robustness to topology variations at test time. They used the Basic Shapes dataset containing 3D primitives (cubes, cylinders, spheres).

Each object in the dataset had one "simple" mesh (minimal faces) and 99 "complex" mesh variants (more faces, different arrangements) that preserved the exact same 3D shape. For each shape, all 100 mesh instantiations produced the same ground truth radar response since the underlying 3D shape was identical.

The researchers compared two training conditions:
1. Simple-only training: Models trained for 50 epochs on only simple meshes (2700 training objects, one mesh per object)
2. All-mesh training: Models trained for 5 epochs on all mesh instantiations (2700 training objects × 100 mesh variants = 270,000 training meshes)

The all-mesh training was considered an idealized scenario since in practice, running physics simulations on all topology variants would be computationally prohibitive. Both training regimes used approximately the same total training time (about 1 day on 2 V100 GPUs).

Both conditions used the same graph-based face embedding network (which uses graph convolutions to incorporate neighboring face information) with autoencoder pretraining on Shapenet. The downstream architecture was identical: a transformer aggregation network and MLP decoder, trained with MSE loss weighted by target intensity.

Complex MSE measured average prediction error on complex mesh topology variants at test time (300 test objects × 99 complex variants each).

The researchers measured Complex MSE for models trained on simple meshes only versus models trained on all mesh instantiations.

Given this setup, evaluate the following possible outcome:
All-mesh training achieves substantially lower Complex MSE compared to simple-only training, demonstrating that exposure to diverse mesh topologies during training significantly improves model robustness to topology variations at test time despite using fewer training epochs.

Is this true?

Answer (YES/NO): YES